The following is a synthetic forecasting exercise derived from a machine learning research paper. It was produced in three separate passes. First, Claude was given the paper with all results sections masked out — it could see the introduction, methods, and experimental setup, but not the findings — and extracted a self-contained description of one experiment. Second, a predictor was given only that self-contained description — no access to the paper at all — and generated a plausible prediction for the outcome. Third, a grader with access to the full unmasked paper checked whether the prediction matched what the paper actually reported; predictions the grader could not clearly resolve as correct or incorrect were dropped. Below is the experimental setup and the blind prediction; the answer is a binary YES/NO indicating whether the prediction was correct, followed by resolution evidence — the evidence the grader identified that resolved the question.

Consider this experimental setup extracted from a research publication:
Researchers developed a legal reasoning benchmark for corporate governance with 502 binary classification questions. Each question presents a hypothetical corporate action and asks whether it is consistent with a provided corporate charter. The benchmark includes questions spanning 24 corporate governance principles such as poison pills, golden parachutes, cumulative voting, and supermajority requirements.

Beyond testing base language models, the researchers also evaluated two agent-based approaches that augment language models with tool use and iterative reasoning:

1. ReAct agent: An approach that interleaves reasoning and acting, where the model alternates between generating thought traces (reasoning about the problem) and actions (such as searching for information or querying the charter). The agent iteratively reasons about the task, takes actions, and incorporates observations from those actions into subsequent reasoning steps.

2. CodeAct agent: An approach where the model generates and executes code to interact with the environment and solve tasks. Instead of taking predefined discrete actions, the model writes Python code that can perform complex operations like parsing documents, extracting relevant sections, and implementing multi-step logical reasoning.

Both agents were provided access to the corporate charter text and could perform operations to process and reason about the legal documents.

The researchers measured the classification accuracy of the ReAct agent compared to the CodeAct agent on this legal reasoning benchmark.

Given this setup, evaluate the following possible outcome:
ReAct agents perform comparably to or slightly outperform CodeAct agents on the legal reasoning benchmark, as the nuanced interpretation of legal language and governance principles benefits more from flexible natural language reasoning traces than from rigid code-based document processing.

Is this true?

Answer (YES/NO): NO